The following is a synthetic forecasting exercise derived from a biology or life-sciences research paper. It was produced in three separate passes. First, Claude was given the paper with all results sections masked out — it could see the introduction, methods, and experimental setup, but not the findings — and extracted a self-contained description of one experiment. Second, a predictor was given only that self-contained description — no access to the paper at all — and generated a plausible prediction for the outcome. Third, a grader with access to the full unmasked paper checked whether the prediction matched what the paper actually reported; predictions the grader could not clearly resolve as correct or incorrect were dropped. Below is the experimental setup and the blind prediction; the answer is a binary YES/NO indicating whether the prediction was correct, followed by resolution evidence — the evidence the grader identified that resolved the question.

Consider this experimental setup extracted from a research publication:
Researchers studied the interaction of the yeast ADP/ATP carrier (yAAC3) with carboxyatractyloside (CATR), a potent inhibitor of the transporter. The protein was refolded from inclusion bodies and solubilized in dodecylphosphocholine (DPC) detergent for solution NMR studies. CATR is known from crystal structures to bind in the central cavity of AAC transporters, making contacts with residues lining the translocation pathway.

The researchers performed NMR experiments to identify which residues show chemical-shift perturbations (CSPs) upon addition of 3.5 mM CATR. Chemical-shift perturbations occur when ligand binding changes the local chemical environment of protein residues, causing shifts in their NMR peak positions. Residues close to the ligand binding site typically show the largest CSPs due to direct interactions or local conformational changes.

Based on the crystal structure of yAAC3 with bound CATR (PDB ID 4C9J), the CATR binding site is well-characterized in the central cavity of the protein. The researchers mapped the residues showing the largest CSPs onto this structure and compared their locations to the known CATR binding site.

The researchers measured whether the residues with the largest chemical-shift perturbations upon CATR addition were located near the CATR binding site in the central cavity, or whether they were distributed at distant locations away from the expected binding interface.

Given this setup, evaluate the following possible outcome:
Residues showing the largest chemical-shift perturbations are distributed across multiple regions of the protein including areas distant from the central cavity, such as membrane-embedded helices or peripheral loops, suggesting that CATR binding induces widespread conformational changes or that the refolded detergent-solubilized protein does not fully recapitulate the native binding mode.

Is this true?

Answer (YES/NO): YES